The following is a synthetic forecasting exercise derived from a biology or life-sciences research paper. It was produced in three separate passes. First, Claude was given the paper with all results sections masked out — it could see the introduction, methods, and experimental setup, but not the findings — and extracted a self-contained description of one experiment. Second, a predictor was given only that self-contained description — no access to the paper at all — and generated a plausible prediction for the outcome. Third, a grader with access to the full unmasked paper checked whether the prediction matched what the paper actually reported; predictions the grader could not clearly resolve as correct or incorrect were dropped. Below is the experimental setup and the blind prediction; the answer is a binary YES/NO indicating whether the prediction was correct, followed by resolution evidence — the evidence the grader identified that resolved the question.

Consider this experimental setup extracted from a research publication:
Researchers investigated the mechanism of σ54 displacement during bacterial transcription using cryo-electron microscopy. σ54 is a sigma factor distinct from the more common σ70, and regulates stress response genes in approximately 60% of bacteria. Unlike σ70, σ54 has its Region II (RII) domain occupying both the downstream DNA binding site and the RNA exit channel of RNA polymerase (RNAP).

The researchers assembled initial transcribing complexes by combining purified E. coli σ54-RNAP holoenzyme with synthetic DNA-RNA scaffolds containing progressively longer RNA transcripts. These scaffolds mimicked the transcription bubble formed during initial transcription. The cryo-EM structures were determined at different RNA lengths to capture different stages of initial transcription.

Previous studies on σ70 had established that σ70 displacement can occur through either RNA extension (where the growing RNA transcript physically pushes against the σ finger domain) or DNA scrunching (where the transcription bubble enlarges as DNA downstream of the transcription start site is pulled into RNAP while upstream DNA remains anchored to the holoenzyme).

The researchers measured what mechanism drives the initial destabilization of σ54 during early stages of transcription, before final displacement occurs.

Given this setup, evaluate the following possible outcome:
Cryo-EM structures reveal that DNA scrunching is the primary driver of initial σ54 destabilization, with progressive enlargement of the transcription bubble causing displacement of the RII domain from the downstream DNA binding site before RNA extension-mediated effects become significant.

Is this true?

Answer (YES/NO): NO